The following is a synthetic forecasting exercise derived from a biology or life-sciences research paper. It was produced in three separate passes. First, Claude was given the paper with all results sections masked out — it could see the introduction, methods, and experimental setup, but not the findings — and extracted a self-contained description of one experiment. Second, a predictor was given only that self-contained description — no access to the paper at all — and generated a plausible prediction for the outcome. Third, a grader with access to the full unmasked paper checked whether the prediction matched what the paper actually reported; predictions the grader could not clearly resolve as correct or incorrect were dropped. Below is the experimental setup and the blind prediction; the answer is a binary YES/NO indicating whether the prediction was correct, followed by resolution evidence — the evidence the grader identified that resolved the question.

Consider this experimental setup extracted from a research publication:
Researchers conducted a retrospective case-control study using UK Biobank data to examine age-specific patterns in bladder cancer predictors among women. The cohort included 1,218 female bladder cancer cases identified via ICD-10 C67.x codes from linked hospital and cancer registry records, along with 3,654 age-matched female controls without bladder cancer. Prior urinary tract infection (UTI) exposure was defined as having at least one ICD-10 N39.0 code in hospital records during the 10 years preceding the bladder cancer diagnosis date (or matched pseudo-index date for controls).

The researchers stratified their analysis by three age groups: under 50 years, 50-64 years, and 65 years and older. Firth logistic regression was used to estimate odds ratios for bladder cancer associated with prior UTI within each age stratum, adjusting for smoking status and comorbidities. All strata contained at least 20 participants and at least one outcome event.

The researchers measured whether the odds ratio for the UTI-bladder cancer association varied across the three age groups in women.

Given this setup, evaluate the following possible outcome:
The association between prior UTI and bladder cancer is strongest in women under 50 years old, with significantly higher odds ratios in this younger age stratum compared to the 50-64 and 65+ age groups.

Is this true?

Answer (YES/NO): YES